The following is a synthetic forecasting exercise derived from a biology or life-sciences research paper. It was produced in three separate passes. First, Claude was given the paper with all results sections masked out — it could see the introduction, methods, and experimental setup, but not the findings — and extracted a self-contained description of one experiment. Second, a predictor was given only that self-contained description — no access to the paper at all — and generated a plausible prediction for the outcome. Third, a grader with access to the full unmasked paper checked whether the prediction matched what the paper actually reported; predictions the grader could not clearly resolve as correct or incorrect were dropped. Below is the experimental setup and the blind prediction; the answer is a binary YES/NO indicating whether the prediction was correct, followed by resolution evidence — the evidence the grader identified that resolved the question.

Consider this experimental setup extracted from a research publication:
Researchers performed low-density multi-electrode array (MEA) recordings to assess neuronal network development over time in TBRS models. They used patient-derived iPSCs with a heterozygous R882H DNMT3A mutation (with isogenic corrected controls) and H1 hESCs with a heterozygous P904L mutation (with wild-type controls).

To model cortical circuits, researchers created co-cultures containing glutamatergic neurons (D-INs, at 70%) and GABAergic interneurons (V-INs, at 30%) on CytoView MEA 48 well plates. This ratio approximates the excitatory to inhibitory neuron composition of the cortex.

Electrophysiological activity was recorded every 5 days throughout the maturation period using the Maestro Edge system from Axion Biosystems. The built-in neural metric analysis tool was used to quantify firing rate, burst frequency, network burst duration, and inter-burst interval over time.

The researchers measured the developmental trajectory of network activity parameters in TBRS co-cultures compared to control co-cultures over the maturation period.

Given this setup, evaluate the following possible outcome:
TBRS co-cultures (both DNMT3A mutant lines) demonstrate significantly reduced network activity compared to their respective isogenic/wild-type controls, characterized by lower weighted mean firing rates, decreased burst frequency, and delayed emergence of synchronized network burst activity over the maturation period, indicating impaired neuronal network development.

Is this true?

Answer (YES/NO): NO